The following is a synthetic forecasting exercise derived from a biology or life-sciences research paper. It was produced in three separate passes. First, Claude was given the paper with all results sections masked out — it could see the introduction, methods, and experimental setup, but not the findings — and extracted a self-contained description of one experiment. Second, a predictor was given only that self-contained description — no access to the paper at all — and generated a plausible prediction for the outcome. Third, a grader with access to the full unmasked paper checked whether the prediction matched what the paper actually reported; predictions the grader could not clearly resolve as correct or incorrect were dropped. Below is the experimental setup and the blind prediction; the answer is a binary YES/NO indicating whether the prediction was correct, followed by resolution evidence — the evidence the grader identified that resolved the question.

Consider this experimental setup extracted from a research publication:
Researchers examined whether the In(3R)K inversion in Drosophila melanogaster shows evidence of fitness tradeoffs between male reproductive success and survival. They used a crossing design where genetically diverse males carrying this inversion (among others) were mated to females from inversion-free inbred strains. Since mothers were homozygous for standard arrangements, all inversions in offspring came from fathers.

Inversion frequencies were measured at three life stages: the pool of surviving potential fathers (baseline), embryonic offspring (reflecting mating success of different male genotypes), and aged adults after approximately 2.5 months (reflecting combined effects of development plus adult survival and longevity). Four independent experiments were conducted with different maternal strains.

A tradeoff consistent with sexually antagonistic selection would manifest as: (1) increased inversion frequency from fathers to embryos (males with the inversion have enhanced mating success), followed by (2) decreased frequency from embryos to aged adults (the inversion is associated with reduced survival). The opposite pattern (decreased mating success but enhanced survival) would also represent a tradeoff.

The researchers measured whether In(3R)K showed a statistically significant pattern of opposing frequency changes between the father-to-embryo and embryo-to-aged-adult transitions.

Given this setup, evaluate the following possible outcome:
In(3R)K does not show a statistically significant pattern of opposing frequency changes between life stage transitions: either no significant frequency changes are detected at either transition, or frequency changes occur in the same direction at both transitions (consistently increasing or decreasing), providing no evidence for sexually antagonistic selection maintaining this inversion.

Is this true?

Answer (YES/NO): NO